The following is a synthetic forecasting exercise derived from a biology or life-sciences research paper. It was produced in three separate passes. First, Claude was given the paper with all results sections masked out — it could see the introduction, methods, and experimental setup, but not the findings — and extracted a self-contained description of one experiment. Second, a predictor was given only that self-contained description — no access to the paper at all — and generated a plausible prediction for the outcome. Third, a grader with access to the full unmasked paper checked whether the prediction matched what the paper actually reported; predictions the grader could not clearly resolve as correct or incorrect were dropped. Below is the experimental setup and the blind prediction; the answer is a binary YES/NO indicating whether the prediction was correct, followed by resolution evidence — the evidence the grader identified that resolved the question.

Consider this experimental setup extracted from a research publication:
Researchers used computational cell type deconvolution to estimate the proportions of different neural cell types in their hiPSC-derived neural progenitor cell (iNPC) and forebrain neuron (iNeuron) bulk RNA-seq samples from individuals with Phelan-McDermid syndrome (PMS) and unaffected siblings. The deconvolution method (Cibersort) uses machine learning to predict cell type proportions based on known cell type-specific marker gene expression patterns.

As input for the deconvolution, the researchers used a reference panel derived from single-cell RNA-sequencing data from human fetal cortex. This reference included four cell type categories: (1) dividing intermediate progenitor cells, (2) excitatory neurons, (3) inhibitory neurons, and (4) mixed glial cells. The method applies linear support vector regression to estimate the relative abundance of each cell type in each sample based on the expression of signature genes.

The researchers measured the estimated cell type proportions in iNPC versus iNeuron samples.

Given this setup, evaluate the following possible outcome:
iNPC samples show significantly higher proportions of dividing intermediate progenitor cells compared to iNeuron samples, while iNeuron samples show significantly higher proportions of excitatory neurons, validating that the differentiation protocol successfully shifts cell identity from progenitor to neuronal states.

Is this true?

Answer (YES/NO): YES